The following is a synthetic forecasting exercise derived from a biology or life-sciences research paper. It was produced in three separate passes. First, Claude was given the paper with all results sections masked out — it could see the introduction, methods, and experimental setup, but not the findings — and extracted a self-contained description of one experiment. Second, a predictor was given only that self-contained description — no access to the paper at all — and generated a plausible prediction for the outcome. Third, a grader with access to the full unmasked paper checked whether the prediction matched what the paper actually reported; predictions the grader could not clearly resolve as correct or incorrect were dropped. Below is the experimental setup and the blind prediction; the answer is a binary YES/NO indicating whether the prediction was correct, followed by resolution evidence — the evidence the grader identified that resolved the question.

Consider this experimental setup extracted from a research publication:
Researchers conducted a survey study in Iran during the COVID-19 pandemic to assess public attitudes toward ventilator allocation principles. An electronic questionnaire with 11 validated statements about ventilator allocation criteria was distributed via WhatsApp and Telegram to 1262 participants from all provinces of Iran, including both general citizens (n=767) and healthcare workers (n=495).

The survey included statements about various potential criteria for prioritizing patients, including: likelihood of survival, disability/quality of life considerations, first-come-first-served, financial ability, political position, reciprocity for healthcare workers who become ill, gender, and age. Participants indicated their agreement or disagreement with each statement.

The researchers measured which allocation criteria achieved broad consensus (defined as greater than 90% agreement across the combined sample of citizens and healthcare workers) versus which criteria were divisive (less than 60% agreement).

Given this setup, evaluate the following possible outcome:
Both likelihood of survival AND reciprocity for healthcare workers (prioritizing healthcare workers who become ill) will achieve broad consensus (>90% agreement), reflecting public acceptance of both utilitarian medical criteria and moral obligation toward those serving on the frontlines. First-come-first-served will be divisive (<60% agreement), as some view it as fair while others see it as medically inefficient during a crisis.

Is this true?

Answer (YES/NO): NO